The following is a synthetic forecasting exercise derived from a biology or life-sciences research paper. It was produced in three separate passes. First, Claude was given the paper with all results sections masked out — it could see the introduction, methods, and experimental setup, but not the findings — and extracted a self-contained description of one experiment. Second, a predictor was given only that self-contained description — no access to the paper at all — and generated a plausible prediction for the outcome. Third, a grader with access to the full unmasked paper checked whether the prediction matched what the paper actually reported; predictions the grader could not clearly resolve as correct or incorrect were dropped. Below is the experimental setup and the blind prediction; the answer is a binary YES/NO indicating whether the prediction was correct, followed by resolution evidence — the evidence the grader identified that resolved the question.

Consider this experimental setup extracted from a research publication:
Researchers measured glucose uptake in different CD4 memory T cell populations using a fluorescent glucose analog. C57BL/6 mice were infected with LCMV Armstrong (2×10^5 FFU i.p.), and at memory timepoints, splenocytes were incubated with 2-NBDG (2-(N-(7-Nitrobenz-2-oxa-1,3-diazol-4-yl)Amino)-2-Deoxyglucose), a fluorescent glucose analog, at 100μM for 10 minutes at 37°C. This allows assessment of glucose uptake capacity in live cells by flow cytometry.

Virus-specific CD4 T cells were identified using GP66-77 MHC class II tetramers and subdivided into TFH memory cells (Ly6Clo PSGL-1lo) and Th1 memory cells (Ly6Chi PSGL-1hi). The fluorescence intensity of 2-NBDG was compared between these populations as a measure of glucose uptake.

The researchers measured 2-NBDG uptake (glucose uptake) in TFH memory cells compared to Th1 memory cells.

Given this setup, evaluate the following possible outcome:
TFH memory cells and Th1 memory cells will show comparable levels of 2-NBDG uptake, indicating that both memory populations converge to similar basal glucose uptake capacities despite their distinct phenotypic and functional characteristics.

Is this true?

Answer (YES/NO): NO